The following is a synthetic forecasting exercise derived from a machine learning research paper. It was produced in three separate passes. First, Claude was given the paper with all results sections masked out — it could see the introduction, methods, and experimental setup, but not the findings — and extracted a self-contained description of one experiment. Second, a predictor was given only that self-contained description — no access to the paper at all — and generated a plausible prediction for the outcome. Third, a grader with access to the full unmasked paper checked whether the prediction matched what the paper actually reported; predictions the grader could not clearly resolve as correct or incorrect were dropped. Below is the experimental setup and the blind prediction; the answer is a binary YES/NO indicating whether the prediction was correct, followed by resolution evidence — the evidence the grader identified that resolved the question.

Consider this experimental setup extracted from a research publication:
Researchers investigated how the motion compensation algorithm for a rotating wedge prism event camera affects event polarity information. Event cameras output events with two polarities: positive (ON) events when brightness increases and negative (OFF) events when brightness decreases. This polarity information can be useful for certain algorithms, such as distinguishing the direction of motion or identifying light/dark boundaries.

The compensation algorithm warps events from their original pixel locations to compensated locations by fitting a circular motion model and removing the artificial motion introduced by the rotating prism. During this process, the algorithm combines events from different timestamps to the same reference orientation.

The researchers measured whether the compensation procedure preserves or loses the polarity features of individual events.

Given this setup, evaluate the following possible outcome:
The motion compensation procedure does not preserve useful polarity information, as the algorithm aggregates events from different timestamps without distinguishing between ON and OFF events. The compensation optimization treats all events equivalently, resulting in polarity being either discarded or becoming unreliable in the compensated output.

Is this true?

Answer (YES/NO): YES